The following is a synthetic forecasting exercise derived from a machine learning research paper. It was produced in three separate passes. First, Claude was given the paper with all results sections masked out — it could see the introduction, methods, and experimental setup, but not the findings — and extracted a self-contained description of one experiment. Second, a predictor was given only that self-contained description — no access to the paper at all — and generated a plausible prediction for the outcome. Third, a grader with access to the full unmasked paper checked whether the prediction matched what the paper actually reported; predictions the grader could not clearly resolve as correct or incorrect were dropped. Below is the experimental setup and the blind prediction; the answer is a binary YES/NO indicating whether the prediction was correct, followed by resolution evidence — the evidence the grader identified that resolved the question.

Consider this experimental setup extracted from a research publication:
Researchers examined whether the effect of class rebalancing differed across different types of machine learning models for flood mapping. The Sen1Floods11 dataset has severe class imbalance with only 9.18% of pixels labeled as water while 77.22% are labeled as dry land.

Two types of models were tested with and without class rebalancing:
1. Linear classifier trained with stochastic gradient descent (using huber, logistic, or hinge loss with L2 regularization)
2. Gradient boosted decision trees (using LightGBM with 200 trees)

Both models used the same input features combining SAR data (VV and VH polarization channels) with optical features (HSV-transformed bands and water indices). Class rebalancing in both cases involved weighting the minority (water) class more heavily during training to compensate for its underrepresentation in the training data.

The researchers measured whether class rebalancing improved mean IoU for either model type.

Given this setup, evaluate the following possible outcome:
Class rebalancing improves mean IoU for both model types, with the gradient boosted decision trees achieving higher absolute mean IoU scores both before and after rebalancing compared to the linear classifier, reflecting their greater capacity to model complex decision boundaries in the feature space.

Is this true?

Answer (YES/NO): NO